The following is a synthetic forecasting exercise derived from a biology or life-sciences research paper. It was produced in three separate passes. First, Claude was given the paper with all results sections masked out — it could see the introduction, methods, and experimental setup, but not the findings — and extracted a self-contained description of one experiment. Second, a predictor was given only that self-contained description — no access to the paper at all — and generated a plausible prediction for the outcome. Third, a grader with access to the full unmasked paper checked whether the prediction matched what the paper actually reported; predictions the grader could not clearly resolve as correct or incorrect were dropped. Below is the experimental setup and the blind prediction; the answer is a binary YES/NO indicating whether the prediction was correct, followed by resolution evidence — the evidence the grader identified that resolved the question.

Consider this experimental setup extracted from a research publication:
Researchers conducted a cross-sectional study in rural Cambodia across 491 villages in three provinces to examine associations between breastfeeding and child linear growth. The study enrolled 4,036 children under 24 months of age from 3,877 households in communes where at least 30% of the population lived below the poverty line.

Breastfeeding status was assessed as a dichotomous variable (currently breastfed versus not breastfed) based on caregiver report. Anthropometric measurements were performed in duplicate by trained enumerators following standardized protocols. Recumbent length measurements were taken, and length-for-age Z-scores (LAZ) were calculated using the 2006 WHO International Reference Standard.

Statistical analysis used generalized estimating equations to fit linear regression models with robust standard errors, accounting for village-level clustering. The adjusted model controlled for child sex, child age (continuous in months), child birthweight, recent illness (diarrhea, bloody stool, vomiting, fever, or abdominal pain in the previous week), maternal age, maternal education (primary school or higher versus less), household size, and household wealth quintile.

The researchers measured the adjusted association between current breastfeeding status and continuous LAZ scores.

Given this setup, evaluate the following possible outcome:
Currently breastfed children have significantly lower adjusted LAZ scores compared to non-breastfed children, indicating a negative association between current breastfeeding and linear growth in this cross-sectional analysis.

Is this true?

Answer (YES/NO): YES